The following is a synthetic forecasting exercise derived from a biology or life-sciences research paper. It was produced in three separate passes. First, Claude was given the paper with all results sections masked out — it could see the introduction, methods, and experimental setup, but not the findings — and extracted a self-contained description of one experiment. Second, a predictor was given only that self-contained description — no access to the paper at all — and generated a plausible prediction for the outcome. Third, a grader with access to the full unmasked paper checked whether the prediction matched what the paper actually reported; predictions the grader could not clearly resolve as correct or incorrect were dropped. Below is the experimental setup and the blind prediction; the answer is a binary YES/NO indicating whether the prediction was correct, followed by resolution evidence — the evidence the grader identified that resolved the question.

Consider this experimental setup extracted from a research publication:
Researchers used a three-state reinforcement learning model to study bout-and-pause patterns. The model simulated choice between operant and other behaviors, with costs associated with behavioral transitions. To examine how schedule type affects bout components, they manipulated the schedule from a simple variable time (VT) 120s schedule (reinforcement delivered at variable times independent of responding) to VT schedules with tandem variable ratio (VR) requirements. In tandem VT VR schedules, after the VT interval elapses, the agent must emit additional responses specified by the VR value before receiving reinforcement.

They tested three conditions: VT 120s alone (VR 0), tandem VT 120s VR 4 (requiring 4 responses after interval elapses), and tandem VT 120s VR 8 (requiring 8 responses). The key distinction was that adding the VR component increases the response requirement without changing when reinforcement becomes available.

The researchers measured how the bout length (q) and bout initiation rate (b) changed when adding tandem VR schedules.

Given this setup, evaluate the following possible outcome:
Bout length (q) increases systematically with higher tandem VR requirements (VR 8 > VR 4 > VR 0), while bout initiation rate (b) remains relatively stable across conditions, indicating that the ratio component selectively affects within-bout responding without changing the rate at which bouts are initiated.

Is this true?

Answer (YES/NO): YES